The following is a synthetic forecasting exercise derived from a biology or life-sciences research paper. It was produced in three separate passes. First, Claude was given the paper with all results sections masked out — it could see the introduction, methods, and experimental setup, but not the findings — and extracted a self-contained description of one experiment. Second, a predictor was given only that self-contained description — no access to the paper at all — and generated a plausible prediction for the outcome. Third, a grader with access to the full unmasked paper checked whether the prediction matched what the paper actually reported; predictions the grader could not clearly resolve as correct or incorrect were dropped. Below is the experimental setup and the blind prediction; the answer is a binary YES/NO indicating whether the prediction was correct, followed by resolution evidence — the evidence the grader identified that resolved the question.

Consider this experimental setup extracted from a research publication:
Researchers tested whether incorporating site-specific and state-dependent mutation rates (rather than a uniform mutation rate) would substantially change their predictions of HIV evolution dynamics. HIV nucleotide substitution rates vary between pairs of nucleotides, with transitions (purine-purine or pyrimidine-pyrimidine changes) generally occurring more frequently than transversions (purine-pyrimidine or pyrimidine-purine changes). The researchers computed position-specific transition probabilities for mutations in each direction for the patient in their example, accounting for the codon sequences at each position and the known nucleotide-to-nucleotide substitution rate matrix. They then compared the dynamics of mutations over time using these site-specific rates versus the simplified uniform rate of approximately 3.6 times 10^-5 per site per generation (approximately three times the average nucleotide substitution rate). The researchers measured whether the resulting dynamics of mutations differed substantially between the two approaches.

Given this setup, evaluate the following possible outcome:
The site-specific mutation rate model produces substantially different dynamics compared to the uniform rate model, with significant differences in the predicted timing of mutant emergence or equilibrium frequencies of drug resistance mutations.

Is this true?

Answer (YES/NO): NO